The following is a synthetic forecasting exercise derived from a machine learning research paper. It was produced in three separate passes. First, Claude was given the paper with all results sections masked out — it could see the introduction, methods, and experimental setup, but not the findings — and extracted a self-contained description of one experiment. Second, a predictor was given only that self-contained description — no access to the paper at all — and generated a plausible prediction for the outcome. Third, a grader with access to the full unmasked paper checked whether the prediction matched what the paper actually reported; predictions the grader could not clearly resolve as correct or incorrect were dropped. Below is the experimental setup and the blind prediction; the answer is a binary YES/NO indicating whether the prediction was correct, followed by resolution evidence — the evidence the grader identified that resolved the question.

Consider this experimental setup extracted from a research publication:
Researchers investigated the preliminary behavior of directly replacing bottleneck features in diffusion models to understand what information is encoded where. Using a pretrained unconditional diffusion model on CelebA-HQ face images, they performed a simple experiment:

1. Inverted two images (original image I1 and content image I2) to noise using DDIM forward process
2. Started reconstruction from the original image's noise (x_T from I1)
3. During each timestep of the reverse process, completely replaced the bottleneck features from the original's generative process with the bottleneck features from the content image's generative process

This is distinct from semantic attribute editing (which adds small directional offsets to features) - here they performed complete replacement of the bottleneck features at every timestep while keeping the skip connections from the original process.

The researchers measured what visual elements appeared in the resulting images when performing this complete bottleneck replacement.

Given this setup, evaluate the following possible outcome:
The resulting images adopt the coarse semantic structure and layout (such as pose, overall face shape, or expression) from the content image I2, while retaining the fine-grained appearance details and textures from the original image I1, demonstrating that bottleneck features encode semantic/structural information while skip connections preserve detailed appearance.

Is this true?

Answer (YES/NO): NO